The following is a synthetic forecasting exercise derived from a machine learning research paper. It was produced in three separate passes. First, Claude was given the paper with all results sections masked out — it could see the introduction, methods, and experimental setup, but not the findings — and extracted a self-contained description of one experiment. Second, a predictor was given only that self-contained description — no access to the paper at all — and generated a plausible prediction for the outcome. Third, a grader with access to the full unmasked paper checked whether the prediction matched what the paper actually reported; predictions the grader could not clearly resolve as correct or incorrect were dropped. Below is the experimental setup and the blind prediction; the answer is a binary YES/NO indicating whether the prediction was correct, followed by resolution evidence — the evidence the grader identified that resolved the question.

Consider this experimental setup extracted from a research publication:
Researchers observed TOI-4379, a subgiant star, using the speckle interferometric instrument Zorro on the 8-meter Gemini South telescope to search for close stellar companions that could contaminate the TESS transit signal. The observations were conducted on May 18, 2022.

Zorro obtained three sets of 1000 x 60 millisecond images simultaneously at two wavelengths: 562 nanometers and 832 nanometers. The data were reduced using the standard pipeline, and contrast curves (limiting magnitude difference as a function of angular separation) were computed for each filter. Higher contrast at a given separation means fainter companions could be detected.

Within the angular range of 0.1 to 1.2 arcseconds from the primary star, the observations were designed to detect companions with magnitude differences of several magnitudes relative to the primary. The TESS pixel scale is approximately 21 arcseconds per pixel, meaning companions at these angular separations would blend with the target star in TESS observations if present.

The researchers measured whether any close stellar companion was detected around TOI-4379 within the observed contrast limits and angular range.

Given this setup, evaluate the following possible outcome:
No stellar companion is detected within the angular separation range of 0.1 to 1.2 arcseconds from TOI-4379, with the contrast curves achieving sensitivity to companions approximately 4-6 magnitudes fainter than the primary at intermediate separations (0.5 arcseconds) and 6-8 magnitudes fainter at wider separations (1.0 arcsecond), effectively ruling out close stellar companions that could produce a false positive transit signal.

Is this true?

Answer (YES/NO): NO